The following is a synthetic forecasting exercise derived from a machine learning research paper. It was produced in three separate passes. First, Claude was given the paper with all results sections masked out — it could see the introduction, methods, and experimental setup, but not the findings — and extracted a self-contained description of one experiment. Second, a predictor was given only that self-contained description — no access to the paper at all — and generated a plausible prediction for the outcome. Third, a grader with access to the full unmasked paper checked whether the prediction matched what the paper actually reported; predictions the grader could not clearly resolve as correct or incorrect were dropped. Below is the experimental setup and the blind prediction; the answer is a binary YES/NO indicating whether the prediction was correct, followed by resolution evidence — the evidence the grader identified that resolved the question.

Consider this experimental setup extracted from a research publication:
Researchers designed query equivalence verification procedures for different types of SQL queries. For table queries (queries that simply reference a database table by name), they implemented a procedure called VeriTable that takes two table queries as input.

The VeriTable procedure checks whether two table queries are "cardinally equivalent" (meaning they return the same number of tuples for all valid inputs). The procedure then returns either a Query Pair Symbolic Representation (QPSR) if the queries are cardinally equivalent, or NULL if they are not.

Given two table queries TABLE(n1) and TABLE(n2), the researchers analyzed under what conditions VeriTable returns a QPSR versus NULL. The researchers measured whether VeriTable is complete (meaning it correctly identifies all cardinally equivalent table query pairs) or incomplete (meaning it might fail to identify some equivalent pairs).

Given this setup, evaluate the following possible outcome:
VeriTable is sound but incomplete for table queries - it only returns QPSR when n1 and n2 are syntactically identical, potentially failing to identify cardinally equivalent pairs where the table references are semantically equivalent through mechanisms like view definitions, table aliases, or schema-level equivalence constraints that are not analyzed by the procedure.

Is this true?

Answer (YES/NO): NO